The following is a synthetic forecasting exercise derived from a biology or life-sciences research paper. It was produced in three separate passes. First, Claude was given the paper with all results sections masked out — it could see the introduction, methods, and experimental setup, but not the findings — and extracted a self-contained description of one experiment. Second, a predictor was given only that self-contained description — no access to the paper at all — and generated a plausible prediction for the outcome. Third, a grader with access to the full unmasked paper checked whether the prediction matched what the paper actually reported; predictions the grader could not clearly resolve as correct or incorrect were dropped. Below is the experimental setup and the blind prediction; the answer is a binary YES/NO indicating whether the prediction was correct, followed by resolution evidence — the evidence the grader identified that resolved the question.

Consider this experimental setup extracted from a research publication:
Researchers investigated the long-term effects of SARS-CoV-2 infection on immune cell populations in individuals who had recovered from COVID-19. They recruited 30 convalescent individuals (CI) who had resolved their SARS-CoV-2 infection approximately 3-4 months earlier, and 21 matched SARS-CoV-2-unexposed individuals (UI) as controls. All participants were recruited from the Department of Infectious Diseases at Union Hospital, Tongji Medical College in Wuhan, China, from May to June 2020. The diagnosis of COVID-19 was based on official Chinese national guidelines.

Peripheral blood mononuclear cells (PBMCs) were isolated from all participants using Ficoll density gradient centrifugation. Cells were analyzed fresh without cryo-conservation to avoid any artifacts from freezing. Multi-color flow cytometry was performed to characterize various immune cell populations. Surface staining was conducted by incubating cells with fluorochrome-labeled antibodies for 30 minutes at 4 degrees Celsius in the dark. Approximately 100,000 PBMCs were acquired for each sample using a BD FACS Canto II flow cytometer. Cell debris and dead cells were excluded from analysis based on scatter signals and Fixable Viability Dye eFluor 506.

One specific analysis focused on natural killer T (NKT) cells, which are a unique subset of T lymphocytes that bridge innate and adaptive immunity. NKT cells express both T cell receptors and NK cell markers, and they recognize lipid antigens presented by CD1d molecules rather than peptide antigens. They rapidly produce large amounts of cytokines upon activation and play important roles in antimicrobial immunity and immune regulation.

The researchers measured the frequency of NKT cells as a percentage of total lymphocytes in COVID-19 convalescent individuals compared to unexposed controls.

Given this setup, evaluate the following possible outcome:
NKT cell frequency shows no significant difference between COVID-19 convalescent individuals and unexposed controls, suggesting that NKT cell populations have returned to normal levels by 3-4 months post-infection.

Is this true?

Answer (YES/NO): NO